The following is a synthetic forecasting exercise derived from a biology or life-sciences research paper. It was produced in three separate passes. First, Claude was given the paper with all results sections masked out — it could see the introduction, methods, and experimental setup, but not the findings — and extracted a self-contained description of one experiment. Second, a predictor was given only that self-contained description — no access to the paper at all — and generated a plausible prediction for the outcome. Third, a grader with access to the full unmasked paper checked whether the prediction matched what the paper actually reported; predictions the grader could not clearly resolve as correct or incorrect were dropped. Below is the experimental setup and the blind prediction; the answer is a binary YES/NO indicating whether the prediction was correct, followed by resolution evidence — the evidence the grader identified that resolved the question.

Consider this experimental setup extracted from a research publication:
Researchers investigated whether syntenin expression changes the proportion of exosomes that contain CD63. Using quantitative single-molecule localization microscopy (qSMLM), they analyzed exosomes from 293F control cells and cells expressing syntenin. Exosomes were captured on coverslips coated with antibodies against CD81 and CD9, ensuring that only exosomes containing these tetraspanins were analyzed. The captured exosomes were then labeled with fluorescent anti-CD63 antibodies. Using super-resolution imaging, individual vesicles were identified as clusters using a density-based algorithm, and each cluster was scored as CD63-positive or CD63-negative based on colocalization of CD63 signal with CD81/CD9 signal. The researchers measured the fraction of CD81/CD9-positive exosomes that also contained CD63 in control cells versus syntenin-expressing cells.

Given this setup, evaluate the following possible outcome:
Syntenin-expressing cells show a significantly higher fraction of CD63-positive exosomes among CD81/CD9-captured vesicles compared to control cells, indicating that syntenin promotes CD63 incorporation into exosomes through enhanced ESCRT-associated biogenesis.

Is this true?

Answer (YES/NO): NO